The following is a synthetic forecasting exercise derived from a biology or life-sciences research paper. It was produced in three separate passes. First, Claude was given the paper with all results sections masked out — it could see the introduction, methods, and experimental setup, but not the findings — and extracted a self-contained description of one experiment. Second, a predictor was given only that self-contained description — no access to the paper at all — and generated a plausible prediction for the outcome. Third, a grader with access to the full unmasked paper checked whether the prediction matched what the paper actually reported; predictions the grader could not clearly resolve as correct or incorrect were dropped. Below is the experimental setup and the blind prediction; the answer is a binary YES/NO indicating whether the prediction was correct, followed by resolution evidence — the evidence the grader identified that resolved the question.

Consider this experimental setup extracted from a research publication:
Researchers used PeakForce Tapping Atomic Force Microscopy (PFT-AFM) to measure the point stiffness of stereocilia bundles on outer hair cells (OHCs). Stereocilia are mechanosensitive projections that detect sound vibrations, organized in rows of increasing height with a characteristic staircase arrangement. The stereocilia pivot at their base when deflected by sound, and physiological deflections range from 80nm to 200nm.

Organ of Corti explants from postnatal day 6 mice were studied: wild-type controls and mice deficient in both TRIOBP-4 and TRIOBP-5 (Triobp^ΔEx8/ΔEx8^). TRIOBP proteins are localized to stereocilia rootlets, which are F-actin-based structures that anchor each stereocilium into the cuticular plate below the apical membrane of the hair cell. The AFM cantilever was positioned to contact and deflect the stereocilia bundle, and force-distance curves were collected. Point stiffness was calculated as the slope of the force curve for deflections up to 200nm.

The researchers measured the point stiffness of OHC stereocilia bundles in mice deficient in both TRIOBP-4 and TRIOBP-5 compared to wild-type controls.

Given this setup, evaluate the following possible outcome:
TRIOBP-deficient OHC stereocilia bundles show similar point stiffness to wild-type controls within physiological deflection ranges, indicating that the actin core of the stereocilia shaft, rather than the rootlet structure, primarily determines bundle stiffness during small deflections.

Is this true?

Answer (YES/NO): NO